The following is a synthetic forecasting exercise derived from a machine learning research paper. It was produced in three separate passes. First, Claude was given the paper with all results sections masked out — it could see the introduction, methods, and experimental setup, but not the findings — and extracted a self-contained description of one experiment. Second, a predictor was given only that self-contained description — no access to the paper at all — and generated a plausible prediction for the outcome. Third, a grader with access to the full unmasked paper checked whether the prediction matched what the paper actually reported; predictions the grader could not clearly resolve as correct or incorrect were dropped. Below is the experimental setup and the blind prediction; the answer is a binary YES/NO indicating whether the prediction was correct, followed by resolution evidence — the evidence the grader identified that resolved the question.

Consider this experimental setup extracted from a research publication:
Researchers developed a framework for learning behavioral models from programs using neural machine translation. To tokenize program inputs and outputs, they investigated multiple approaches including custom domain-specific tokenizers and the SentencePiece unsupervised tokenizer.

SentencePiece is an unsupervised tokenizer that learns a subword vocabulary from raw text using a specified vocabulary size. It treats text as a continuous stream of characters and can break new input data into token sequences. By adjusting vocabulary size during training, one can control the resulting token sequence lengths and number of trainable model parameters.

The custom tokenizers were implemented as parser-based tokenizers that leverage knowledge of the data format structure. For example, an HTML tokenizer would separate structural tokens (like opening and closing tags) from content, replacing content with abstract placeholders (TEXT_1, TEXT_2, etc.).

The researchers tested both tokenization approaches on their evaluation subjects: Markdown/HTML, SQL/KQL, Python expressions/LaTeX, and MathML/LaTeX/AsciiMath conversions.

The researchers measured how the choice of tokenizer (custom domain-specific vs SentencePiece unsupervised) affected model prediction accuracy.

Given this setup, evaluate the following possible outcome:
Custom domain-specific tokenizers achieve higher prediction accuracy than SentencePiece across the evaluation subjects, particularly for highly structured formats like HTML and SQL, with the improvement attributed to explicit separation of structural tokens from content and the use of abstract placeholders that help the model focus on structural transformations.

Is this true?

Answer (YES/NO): YES